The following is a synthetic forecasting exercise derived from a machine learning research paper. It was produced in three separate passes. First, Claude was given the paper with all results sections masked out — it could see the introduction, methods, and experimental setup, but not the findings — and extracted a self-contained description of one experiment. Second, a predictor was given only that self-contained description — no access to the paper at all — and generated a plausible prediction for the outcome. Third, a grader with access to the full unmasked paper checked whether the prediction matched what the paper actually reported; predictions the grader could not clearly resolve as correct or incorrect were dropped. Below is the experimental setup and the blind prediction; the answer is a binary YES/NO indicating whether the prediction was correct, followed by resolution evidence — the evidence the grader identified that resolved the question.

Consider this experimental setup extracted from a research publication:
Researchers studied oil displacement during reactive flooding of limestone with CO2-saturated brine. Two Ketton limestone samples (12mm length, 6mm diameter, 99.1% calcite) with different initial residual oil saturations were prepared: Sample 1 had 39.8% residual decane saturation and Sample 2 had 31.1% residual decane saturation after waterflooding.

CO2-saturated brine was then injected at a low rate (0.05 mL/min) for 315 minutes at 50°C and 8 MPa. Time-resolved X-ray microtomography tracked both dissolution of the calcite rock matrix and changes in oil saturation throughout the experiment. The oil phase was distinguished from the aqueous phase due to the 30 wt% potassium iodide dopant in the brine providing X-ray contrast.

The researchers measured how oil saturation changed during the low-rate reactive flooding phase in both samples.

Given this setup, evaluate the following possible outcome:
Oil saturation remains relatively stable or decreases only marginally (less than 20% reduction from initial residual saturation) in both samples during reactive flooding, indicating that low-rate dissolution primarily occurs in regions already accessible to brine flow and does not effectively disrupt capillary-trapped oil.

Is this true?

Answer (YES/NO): NO